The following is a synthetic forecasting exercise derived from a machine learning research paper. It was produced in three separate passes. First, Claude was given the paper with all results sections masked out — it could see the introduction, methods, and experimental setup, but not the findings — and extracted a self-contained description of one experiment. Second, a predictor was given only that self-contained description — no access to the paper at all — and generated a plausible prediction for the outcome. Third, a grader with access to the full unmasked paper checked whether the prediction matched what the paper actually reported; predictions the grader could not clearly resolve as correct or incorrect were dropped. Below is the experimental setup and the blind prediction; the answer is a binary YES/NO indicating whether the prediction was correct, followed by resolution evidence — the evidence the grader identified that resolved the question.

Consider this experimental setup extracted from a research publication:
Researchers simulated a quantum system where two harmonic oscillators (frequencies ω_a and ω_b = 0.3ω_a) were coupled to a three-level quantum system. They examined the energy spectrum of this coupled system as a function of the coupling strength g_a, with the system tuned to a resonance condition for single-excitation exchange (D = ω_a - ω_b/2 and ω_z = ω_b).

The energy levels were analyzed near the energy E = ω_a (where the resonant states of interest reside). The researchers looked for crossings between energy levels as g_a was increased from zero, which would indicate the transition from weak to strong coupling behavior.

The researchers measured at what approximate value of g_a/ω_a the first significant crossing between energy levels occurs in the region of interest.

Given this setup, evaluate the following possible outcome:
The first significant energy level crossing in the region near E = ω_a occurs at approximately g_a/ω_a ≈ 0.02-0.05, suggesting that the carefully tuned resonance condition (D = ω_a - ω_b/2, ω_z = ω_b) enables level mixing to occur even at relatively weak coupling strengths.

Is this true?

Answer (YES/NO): NO